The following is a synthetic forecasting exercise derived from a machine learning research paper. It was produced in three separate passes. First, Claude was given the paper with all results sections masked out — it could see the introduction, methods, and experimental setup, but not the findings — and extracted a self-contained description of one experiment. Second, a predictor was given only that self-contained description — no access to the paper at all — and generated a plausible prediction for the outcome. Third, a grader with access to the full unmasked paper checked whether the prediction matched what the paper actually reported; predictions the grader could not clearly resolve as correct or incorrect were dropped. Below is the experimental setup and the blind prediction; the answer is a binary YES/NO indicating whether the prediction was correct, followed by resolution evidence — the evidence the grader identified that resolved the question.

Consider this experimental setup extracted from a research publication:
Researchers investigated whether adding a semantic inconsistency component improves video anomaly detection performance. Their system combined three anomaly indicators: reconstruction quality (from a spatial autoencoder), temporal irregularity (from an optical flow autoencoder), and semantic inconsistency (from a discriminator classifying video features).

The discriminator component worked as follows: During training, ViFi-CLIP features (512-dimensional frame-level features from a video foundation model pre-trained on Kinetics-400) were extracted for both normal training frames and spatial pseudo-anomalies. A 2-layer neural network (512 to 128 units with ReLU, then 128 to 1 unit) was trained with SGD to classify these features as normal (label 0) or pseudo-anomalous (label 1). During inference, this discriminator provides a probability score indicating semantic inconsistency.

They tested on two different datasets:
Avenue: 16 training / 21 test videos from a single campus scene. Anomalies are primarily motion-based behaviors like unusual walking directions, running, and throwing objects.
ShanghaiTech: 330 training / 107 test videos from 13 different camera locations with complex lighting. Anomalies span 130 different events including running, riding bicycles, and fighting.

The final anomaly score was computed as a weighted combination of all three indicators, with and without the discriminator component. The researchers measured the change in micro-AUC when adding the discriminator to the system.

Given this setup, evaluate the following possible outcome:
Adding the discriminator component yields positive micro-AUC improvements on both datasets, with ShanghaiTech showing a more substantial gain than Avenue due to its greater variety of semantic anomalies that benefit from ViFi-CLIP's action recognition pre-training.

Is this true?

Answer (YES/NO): NO